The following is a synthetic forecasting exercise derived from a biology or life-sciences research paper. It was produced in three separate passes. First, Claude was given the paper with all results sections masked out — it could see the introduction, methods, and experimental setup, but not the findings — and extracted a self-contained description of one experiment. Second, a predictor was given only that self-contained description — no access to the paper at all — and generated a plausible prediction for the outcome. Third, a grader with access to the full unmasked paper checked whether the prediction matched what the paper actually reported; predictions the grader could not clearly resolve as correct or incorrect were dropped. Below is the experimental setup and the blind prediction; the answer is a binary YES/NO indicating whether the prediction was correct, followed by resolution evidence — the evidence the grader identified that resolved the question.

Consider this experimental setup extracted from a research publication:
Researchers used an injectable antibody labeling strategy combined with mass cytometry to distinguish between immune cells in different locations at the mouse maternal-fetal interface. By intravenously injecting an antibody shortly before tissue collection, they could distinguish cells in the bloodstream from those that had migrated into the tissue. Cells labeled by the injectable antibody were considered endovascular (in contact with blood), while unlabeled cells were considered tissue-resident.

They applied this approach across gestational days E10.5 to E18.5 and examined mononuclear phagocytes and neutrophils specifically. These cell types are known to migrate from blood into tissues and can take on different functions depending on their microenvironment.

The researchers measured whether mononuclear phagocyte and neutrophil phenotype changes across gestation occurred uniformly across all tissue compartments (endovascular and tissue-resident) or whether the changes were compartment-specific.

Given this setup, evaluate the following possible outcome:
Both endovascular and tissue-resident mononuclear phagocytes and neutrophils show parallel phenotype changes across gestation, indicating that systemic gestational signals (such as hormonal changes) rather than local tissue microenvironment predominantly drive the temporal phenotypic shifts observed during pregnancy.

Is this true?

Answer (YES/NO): NO